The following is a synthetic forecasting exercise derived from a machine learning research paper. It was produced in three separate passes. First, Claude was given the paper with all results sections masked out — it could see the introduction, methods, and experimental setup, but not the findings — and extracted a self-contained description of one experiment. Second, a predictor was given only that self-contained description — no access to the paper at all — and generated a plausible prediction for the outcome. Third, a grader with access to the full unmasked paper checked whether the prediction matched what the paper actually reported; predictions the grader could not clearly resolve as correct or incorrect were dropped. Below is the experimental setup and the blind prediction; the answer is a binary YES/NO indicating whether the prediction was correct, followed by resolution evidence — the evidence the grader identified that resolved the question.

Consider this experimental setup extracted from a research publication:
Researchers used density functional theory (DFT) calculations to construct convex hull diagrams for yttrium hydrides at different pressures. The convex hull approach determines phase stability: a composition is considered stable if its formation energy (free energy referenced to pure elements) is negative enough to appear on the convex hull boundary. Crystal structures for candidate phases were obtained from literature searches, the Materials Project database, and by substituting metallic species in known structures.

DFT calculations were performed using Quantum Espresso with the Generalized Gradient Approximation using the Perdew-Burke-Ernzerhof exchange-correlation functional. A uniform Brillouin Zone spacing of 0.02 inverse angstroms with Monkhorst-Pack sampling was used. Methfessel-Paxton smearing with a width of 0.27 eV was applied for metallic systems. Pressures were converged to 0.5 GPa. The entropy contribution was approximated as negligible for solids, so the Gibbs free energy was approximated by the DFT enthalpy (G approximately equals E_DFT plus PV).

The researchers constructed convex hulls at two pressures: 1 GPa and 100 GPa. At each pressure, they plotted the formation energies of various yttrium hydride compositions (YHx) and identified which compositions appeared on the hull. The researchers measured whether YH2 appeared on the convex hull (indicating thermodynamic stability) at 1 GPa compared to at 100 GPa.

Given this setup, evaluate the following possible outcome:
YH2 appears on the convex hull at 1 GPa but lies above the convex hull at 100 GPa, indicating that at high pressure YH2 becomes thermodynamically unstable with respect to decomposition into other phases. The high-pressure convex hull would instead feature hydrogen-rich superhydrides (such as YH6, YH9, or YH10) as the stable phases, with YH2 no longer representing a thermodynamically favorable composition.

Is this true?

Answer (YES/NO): YES